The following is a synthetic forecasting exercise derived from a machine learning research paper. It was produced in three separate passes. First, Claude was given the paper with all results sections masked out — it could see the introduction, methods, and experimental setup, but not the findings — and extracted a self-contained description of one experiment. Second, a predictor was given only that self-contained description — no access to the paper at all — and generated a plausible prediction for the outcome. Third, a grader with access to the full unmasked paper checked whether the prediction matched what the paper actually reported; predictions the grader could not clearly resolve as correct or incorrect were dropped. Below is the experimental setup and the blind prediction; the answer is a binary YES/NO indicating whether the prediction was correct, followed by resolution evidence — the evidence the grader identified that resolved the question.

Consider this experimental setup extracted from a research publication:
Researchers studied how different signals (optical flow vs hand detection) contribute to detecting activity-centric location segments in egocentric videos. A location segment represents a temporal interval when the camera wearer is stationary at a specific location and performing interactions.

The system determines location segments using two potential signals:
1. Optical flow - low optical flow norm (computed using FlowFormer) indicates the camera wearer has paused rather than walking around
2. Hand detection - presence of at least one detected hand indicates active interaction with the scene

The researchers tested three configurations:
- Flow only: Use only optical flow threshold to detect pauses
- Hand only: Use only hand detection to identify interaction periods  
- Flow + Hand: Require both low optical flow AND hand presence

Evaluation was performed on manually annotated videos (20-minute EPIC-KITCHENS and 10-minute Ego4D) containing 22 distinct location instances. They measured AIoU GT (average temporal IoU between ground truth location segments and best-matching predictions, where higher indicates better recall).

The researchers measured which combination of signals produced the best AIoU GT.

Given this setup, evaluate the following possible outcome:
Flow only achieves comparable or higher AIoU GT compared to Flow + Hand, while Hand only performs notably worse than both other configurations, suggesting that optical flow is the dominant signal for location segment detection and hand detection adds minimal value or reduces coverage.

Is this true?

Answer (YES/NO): NO